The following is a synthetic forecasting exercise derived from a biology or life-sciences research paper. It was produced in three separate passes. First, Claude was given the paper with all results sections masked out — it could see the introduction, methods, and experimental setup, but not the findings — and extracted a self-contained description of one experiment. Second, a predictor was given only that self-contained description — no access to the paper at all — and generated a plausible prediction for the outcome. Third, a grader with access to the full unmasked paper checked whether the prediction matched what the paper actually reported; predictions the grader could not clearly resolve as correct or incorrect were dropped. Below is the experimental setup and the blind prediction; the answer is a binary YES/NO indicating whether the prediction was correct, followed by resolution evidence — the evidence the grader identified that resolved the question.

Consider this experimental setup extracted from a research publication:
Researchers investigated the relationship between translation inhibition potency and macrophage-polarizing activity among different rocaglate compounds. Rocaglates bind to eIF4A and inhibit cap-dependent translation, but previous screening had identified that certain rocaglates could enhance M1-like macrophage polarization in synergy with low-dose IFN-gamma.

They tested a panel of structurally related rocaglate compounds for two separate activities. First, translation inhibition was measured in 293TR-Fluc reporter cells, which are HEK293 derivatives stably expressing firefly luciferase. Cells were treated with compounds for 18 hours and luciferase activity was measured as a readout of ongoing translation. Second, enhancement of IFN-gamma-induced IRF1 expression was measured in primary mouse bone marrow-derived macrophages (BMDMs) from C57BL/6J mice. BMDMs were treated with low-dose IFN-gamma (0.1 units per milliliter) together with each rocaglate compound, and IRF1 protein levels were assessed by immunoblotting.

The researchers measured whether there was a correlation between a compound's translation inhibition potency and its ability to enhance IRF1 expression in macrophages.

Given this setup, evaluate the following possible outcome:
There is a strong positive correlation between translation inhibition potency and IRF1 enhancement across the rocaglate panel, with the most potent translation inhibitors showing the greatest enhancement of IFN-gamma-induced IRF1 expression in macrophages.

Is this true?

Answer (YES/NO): YES